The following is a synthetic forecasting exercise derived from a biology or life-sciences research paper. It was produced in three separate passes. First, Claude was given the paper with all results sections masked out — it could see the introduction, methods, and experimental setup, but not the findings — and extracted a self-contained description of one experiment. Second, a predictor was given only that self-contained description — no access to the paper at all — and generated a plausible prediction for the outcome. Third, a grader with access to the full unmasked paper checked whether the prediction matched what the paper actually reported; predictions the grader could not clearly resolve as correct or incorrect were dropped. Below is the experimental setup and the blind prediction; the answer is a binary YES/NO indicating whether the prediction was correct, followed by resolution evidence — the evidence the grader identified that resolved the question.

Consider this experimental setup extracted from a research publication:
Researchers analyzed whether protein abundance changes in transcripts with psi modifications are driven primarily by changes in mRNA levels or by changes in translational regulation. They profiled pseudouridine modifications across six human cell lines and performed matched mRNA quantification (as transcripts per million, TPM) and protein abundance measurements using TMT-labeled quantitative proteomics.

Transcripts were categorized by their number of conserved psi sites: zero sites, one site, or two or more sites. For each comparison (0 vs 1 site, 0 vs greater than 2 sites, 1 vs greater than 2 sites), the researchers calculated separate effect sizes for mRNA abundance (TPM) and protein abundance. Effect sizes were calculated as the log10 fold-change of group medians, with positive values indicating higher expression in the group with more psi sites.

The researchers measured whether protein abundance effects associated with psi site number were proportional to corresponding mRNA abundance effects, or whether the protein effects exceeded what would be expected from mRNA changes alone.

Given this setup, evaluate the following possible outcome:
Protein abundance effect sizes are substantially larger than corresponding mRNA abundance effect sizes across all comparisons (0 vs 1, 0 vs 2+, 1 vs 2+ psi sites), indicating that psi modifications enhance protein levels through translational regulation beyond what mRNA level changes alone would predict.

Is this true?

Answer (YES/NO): NO